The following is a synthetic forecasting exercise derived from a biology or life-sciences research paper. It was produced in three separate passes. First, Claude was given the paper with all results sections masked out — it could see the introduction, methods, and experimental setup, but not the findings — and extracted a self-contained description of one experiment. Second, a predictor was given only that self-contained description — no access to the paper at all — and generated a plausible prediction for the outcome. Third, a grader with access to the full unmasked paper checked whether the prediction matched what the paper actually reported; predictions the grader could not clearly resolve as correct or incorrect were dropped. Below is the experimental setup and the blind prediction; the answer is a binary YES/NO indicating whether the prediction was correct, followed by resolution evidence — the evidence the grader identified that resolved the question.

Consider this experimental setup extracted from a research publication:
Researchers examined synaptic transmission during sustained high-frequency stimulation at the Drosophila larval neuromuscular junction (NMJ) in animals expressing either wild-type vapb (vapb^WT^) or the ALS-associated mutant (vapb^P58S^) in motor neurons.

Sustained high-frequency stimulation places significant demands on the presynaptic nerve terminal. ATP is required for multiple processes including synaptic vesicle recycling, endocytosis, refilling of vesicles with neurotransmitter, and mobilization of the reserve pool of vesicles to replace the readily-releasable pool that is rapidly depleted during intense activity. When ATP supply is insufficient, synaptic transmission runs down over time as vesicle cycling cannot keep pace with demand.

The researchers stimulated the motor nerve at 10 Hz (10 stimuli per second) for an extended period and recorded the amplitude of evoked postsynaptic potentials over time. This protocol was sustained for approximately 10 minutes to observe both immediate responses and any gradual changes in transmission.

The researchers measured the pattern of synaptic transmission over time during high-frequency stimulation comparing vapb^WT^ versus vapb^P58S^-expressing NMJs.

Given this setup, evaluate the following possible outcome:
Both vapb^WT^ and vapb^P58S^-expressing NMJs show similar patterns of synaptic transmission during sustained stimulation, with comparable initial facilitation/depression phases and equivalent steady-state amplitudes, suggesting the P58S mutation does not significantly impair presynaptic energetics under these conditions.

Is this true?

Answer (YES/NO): NO